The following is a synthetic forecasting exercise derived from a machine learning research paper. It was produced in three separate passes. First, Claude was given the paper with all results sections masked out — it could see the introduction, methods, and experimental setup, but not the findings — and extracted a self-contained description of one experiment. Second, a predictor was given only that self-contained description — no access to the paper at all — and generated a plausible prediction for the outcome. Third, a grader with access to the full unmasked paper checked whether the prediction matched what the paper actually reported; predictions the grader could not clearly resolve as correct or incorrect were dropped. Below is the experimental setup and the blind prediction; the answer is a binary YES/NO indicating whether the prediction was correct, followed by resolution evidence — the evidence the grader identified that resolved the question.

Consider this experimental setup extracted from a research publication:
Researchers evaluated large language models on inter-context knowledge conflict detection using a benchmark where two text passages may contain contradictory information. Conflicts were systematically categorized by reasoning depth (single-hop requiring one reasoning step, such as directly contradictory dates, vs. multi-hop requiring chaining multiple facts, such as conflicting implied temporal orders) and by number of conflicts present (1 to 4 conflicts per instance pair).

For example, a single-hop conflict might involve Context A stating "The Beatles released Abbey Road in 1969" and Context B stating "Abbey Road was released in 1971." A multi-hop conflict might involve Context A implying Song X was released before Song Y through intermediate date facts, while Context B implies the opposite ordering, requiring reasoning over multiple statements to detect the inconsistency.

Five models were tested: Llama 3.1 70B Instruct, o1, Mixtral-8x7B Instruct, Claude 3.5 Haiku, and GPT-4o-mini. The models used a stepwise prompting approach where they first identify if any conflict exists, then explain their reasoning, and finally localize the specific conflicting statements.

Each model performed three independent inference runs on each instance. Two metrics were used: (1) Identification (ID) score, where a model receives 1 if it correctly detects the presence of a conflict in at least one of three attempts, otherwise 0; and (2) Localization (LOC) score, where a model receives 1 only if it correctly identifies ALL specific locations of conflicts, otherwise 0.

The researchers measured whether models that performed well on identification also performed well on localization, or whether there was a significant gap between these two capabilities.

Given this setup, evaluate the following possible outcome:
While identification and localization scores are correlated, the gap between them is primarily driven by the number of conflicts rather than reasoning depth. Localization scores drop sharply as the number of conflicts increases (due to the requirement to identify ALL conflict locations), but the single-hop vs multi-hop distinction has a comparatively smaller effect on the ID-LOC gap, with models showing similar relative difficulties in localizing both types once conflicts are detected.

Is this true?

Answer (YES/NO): NO